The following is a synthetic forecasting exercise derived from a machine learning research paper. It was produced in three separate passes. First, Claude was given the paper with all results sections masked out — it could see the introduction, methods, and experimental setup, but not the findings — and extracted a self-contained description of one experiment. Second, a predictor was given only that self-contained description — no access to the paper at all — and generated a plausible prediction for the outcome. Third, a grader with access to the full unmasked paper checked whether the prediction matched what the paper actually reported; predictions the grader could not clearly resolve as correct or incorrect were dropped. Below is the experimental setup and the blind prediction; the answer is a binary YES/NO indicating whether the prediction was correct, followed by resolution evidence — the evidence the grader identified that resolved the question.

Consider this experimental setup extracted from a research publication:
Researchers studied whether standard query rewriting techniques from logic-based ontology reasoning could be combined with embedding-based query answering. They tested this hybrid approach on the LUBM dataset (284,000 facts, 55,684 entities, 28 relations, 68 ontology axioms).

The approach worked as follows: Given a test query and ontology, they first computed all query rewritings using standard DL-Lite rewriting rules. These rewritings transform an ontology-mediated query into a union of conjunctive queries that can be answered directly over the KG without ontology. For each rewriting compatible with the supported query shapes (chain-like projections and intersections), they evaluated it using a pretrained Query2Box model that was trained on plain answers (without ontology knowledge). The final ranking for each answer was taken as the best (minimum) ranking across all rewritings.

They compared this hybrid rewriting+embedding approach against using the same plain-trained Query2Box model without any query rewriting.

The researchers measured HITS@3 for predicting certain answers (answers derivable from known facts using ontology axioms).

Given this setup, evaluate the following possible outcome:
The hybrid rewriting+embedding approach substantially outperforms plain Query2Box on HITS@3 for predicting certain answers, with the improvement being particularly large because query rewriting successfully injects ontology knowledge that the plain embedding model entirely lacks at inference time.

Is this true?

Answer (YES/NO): NO